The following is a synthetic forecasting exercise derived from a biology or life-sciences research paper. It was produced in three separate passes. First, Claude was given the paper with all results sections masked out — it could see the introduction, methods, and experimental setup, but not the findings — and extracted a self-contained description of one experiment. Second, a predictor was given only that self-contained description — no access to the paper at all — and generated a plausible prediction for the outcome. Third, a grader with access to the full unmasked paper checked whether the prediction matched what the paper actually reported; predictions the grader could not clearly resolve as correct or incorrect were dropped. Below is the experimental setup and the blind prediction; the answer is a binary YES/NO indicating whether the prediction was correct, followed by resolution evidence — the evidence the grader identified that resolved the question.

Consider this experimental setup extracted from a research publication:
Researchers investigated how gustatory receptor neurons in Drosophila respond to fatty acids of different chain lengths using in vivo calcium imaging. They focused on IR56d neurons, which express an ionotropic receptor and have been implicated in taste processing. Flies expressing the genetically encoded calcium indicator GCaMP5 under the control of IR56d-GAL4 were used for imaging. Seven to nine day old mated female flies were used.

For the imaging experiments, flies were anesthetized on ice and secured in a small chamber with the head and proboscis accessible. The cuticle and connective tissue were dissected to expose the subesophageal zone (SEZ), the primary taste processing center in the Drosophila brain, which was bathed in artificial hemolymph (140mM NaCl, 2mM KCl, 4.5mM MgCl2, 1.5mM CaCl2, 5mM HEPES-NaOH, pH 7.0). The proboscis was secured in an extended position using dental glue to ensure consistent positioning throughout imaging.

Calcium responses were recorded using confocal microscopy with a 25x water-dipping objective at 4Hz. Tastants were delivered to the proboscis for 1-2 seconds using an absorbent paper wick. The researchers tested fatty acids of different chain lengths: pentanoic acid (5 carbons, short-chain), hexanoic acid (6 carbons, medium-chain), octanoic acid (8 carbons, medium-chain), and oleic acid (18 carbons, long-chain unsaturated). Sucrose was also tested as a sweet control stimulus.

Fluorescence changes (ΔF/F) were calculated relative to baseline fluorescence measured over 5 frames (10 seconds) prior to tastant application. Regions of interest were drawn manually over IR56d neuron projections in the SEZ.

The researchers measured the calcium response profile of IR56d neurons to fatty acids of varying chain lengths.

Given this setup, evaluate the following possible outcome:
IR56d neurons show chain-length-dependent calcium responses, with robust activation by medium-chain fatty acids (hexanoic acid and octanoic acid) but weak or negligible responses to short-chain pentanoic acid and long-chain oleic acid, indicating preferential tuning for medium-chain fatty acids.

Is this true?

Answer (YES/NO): NO